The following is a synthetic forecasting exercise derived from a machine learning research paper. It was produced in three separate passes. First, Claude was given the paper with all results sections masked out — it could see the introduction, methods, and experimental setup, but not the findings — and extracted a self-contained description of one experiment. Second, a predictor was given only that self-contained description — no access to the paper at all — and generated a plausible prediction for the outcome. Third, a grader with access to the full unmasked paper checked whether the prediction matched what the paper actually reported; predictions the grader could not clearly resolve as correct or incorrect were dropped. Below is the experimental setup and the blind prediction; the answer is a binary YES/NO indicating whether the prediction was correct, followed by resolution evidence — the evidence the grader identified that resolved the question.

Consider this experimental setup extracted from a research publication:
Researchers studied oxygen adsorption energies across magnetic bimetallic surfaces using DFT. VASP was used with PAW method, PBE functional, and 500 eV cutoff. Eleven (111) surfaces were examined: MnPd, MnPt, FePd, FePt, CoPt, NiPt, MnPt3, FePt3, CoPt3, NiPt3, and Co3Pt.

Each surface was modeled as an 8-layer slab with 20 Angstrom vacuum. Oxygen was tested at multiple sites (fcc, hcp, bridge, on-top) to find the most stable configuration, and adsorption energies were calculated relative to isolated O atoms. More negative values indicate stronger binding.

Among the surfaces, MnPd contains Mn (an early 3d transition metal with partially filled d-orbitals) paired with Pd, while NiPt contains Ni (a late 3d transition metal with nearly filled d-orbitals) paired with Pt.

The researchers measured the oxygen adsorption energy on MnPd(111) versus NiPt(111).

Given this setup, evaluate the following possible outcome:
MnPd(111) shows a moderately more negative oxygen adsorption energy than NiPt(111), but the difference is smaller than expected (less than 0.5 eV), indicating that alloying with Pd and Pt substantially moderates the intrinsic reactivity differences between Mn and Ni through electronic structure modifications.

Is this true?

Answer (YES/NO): NO